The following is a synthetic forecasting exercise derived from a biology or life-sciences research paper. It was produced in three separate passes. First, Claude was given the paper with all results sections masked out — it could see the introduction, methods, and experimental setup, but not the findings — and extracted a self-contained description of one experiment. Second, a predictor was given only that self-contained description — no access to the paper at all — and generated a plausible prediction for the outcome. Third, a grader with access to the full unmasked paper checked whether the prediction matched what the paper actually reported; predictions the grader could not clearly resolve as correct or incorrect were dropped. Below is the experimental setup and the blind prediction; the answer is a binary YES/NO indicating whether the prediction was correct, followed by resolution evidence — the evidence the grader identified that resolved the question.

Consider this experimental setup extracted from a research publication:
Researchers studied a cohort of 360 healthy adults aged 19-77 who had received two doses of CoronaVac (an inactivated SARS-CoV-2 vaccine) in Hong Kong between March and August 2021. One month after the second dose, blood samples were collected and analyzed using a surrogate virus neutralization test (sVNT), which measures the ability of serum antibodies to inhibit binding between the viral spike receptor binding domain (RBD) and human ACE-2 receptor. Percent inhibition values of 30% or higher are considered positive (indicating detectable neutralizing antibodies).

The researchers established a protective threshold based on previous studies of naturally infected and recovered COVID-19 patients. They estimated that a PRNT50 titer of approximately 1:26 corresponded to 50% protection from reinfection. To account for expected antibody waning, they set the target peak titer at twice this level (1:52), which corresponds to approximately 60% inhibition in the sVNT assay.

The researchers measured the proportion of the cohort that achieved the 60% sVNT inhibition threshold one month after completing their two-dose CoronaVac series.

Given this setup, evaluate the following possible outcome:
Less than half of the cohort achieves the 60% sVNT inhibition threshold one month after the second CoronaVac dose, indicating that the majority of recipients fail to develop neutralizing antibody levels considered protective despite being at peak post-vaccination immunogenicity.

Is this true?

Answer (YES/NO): YES